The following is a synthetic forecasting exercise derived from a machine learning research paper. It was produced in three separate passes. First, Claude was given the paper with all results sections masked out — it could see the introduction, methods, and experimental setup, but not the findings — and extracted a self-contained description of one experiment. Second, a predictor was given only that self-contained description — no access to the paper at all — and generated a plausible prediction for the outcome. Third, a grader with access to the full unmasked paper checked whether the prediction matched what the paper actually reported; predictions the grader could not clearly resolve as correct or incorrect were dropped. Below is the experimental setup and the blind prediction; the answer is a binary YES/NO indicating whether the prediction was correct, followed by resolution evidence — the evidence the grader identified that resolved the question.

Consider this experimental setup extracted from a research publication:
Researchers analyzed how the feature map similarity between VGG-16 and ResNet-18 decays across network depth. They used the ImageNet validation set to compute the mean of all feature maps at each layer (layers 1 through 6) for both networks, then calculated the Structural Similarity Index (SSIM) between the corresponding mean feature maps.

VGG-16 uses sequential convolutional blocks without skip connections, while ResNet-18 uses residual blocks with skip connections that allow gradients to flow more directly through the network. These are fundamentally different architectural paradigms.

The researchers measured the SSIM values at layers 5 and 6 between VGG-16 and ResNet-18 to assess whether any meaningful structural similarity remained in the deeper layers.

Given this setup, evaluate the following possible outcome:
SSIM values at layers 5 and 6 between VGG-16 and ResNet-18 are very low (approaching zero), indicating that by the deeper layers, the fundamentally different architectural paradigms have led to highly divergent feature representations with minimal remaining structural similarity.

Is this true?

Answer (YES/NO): YES